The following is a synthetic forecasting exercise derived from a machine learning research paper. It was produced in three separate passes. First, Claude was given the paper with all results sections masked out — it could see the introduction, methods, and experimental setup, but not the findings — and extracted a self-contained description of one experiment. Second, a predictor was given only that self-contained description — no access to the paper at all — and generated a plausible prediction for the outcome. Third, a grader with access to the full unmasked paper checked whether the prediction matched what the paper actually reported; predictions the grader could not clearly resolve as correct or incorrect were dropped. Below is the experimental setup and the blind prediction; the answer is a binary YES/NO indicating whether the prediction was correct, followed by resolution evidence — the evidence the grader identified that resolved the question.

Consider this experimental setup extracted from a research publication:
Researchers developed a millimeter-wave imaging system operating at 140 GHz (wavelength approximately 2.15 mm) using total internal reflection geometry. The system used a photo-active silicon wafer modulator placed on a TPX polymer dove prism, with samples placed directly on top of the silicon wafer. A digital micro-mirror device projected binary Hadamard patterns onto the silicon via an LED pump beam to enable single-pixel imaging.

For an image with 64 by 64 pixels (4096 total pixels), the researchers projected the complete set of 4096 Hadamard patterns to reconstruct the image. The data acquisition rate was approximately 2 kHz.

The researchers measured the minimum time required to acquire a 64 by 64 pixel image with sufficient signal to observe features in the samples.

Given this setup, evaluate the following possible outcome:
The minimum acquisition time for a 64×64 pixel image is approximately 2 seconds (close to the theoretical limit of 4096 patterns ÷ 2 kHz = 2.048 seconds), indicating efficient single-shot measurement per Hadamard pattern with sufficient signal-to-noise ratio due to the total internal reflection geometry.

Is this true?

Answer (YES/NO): NO